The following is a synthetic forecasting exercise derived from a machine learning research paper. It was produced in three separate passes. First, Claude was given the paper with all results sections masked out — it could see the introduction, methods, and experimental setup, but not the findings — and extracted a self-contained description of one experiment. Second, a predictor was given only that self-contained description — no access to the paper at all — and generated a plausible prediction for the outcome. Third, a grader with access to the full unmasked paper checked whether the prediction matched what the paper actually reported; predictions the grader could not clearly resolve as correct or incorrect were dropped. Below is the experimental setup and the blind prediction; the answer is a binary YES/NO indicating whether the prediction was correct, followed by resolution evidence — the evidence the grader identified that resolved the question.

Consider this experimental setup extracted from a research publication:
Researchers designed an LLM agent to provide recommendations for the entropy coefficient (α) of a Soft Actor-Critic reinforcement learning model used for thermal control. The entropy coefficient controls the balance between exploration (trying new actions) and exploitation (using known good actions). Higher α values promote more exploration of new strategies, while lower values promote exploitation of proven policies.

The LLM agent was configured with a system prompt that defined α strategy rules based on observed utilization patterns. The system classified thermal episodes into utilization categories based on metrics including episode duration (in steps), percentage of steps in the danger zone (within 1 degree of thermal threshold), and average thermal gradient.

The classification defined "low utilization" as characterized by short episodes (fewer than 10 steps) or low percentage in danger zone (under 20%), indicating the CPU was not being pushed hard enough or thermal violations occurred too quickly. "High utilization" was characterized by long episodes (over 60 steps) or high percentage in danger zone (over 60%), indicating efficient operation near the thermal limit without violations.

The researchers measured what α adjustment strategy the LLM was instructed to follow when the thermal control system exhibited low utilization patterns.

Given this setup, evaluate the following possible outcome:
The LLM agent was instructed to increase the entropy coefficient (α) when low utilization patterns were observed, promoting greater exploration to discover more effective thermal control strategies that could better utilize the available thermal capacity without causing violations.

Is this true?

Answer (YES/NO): YES